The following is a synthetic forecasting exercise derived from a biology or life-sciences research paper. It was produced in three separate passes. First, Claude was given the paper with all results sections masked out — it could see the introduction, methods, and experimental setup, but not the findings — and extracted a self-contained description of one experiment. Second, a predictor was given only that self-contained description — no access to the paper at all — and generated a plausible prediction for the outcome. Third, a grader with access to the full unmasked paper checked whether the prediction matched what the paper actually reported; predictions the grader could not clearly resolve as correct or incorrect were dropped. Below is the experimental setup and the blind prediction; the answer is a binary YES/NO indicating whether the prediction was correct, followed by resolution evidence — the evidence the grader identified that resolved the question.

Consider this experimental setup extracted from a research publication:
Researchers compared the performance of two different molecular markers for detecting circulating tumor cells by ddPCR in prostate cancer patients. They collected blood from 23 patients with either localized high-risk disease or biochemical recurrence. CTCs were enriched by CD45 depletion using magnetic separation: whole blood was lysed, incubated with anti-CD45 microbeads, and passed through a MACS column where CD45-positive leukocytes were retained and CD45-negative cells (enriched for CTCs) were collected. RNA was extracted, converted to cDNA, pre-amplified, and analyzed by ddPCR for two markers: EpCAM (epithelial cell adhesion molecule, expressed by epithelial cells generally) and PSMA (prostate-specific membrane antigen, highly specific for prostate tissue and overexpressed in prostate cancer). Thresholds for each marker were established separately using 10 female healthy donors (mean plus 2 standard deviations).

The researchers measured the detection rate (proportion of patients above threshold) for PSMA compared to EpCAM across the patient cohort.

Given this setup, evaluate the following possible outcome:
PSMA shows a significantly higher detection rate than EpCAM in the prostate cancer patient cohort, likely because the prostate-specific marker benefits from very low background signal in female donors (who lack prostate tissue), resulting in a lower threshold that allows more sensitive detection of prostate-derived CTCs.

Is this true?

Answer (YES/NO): NO